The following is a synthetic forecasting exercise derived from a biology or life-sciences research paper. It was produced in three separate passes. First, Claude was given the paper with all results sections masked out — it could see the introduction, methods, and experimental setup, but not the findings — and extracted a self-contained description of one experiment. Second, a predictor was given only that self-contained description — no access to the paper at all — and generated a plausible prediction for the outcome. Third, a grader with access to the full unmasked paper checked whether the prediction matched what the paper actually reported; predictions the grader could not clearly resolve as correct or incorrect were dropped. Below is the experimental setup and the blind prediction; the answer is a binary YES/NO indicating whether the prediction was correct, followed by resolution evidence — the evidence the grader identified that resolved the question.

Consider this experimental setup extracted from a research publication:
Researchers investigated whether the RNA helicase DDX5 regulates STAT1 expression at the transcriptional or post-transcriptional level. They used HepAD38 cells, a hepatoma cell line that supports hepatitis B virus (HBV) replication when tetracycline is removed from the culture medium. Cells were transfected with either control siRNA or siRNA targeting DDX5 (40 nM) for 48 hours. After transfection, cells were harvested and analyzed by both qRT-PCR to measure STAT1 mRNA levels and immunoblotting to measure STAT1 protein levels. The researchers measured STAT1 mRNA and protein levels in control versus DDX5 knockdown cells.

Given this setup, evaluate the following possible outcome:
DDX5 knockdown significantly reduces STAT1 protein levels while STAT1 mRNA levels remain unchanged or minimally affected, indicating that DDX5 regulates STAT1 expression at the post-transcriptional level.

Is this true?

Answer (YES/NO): YES